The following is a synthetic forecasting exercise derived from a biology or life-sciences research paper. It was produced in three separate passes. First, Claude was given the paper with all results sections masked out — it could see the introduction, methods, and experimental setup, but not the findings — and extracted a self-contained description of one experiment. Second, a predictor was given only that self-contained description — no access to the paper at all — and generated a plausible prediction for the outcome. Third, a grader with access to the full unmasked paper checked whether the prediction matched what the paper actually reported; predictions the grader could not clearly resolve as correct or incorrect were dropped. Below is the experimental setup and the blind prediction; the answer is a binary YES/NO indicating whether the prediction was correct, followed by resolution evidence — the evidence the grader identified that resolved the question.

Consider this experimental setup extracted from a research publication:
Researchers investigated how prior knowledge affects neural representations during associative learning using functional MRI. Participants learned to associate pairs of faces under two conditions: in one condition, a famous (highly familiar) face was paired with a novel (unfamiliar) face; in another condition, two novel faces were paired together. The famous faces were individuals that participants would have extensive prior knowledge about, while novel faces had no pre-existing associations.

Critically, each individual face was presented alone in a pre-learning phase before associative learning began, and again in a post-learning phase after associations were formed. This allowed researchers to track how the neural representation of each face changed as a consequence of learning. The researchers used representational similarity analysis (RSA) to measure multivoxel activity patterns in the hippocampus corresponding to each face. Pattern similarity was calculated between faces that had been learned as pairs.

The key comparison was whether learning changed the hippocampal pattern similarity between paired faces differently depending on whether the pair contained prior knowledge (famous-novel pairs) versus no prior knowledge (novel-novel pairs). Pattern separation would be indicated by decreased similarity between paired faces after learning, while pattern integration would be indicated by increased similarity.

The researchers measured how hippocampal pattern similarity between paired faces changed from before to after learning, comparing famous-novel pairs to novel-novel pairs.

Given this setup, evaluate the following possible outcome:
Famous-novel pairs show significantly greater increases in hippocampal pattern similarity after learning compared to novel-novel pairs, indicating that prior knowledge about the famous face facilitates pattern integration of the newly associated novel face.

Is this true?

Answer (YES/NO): NO